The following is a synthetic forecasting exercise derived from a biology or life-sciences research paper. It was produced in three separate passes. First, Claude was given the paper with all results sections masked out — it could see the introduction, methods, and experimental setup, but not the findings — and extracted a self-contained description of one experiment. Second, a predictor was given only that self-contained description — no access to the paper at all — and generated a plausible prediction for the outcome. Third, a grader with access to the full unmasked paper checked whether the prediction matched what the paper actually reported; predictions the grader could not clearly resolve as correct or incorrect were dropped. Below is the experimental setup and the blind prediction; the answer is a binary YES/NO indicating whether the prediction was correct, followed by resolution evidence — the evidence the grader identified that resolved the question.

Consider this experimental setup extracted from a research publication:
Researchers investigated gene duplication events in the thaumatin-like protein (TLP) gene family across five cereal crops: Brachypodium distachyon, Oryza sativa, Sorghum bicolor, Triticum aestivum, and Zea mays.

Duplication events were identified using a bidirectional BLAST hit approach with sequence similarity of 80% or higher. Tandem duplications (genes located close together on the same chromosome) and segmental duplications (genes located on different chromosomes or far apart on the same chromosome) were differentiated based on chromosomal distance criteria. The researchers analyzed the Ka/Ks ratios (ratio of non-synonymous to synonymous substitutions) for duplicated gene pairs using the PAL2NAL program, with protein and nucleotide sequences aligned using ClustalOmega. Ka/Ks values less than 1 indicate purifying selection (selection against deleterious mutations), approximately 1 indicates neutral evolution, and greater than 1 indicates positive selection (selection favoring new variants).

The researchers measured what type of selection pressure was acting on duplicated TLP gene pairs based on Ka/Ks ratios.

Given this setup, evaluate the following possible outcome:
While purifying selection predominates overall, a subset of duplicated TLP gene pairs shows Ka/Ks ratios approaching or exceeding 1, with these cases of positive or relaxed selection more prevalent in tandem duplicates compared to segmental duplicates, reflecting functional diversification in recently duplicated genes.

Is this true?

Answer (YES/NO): NO